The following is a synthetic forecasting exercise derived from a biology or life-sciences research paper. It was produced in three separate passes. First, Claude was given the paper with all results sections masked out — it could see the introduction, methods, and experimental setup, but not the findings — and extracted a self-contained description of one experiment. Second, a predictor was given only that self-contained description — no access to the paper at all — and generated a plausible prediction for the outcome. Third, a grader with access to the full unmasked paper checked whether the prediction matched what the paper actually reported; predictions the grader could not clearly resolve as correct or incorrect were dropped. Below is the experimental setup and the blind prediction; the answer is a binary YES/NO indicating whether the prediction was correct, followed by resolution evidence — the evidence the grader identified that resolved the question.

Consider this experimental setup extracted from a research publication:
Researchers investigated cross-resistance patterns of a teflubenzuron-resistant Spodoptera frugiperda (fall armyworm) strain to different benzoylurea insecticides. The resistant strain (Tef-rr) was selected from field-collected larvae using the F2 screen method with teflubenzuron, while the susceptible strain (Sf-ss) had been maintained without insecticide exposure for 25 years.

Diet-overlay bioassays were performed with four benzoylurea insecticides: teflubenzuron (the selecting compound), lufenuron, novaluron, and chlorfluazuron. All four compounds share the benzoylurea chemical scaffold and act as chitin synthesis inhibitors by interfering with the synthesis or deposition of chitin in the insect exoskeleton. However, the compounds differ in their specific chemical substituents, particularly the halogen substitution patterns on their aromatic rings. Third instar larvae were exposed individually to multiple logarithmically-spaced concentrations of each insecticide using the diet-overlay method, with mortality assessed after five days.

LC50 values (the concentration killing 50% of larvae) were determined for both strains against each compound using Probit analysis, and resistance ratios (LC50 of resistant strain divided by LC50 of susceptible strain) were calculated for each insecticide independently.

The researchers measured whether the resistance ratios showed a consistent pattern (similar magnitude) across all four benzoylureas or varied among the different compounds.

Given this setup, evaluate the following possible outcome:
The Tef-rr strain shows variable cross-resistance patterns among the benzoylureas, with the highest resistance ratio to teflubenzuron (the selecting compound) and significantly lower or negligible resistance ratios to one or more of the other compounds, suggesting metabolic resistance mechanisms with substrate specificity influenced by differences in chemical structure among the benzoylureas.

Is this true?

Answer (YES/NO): YES